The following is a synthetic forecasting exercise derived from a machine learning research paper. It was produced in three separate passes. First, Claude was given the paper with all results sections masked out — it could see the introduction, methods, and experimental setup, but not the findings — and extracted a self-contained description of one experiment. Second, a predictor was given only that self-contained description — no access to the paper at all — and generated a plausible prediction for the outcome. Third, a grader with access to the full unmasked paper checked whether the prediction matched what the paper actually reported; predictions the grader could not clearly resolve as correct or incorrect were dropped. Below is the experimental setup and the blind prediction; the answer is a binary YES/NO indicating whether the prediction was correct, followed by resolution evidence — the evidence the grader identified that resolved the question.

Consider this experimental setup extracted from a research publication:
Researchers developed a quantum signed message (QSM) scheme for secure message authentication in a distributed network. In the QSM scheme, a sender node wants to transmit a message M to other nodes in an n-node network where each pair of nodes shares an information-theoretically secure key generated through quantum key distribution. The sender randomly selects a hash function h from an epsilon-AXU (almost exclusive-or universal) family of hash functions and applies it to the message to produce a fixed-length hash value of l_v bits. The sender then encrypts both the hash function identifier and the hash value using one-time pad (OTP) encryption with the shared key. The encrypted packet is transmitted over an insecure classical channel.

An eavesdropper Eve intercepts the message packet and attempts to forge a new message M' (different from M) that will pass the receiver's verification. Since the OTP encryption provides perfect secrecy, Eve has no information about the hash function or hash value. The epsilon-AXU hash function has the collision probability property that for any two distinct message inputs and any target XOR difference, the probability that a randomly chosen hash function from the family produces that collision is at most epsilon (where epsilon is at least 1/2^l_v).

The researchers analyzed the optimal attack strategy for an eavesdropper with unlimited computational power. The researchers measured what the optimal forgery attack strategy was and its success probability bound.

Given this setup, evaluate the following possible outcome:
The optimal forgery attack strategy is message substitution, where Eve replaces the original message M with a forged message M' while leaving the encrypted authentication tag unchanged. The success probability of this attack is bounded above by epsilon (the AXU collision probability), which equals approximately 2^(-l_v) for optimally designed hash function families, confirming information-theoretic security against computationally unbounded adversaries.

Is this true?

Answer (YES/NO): YES